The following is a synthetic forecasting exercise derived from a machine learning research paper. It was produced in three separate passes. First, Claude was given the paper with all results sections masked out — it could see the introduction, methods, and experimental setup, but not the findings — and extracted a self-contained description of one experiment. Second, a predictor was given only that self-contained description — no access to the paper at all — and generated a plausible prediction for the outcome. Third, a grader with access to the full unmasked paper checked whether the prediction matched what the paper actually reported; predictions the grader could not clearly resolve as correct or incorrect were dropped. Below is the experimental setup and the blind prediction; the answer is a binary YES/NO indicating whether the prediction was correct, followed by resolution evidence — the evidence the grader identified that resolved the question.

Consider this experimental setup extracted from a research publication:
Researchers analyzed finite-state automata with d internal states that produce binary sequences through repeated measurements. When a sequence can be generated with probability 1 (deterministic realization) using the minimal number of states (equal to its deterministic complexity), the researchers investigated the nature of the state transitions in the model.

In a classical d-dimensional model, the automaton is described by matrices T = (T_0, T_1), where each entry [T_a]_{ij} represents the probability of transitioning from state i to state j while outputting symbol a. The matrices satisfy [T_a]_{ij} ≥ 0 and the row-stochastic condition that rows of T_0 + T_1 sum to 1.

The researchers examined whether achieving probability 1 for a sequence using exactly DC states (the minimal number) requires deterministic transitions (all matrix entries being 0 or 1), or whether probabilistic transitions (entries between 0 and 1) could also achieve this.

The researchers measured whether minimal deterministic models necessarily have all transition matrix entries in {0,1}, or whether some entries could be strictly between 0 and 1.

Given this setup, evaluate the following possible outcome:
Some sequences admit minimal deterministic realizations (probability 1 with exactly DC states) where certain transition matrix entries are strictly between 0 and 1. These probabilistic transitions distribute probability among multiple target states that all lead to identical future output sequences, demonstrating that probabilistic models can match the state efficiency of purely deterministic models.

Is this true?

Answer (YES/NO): NO